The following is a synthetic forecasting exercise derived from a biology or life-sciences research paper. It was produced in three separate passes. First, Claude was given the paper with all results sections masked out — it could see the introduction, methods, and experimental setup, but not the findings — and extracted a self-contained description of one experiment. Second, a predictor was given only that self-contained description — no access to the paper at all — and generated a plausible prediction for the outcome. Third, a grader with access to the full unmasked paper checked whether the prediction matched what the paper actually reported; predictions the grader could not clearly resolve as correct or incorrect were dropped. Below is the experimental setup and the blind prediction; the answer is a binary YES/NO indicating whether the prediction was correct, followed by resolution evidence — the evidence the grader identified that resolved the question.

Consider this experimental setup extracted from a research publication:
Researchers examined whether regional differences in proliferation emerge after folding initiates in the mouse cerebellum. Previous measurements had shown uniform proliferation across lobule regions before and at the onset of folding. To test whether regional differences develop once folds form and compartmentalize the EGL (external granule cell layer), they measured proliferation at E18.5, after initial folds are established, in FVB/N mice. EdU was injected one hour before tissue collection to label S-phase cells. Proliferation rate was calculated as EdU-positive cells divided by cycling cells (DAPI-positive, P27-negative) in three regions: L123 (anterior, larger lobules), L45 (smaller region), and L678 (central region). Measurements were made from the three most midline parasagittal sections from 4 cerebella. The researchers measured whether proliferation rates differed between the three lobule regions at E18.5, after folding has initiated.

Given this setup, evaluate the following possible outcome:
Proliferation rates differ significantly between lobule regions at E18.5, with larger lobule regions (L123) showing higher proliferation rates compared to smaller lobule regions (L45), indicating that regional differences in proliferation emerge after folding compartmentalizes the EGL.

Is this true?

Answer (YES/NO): NO